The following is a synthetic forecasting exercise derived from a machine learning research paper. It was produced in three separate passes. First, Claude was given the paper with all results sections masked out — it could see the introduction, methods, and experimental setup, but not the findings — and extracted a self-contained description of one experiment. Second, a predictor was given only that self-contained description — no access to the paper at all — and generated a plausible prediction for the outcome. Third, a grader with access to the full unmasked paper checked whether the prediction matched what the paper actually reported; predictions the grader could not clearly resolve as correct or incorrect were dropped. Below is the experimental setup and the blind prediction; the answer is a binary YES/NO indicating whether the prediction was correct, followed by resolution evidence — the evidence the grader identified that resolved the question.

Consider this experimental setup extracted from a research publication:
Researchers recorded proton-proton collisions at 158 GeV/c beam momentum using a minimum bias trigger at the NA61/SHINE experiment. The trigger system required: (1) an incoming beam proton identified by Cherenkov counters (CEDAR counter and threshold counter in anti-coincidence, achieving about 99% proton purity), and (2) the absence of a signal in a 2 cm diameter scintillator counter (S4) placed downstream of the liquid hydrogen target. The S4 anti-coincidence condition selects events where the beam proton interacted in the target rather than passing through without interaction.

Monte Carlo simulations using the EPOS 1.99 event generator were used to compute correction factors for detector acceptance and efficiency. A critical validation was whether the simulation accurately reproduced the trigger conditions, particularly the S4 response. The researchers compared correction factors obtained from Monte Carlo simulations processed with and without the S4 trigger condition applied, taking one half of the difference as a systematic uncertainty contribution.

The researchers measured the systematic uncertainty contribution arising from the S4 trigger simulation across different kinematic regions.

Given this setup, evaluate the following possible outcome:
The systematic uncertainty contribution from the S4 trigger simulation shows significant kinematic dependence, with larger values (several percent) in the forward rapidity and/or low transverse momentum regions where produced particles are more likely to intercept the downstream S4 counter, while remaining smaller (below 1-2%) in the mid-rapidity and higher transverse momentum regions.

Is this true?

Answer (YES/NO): NO